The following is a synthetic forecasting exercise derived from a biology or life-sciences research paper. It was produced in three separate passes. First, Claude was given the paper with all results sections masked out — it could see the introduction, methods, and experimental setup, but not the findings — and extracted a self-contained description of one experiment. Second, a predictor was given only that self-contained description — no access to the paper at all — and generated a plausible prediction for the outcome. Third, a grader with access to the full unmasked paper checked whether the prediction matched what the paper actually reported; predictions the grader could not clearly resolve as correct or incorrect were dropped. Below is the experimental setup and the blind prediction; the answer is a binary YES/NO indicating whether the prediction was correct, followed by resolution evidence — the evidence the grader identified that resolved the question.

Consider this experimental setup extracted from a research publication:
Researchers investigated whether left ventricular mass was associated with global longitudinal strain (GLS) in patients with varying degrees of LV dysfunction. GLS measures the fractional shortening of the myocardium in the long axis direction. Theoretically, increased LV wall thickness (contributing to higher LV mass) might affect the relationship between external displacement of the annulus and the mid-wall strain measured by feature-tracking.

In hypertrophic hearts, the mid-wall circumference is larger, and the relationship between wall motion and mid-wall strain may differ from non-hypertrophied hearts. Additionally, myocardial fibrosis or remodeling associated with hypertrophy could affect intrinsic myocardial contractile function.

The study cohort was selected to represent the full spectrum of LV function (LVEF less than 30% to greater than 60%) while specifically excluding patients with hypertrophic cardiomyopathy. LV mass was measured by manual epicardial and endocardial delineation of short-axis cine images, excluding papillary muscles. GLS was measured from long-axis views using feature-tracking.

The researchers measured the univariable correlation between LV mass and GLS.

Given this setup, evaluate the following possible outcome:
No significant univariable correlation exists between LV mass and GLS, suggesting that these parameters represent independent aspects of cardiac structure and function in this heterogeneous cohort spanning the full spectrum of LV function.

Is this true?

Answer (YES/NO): NO